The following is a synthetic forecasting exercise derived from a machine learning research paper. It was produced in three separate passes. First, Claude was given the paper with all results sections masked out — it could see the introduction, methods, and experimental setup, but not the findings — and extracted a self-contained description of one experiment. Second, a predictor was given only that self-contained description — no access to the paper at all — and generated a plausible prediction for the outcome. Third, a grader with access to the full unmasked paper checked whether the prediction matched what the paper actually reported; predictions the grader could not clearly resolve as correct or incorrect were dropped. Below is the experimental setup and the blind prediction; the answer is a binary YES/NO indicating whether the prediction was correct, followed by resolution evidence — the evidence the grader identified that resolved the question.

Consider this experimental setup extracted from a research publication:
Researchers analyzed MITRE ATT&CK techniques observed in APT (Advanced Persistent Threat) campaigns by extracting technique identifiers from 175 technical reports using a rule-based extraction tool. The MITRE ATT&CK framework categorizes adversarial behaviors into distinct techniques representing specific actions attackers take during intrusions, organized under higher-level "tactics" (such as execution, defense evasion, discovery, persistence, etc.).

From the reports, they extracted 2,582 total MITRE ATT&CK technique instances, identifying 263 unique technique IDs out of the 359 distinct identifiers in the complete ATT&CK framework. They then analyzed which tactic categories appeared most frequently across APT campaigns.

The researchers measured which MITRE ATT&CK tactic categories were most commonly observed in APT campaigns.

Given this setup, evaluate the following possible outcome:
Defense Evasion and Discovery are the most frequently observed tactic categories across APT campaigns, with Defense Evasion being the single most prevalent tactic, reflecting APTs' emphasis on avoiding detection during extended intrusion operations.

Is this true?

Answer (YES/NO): NO